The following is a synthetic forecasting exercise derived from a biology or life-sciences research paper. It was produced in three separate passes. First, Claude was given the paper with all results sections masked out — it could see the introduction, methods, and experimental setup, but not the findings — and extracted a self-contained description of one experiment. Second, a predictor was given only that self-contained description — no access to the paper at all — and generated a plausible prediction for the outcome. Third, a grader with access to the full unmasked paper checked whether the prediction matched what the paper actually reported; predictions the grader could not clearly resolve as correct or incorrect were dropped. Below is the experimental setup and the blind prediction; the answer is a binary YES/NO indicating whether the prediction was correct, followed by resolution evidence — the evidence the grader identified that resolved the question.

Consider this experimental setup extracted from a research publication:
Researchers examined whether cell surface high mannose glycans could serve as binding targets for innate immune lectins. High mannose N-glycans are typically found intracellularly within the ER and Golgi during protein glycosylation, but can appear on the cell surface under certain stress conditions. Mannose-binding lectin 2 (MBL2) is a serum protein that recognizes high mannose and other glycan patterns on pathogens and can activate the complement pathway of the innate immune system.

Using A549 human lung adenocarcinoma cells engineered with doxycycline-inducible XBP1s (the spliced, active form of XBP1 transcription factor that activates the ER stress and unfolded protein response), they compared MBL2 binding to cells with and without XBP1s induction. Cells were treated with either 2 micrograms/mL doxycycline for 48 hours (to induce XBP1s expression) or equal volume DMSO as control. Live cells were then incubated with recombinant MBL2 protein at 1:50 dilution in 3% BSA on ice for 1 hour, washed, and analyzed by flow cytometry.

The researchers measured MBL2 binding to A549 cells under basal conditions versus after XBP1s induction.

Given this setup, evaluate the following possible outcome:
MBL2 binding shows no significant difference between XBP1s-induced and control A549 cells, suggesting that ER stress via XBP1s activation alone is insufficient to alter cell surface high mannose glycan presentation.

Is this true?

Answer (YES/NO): NO